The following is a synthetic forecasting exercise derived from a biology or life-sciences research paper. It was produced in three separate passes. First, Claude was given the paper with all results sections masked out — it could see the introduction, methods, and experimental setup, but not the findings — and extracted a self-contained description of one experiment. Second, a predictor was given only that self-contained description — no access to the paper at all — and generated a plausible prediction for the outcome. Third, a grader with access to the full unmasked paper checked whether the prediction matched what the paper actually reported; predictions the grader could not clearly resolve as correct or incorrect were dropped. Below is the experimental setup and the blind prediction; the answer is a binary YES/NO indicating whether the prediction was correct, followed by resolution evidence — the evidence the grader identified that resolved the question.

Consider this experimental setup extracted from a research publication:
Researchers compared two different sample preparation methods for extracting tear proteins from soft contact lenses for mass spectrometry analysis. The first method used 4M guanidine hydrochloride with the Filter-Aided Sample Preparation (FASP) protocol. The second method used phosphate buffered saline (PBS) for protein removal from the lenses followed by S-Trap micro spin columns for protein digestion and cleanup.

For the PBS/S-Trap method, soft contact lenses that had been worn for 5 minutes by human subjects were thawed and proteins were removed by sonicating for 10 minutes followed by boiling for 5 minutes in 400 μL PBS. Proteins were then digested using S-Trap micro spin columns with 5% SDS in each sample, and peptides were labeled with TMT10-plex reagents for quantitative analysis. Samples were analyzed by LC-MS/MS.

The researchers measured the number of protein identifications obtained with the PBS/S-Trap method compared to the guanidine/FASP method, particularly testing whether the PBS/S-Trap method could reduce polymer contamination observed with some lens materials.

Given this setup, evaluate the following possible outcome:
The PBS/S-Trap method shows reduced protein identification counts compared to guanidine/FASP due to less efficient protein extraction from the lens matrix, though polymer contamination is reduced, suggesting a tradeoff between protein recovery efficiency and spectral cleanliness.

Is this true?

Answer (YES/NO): NO